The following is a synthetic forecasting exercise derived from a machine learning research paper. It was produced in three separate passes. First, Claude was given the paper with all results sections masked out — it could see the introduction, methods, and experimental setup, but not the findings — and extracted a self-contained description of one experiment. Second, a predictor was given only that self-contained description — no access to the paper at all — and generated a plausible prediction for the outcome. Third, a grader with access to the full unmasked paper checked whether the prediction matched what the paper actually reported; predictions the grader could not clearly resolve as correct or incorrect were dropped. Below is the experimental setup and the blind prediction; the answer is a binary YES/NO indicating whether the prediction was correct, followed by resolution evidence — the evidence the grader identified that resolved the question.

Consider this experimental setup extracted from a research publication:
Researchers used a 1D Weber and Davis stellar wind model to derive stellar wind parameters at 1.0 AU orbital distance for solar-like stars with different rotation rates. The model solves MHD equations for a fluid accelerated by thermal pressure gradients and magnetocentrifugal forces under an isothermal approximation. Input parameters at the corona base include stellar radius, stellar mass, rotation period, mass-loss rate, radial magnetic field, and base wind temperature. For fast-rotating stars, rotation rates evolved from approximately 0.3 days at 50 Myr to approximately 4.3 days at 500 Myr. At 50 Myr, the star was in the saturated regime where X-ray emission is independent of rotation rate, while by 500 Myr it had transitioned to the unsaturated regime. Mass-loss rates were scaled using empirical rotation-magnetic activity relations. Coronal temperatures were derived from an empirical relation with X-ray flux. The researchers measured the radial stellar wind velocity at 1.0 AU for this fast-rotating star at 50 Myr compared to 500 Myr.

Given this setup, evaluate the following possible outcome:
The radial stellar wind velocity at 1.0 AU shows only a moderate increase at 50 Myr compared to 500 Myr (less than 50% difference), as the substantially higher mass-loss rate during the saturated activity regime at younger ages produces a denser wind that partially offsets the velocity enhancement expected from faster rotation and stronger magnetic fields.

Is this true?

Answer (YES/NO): NO